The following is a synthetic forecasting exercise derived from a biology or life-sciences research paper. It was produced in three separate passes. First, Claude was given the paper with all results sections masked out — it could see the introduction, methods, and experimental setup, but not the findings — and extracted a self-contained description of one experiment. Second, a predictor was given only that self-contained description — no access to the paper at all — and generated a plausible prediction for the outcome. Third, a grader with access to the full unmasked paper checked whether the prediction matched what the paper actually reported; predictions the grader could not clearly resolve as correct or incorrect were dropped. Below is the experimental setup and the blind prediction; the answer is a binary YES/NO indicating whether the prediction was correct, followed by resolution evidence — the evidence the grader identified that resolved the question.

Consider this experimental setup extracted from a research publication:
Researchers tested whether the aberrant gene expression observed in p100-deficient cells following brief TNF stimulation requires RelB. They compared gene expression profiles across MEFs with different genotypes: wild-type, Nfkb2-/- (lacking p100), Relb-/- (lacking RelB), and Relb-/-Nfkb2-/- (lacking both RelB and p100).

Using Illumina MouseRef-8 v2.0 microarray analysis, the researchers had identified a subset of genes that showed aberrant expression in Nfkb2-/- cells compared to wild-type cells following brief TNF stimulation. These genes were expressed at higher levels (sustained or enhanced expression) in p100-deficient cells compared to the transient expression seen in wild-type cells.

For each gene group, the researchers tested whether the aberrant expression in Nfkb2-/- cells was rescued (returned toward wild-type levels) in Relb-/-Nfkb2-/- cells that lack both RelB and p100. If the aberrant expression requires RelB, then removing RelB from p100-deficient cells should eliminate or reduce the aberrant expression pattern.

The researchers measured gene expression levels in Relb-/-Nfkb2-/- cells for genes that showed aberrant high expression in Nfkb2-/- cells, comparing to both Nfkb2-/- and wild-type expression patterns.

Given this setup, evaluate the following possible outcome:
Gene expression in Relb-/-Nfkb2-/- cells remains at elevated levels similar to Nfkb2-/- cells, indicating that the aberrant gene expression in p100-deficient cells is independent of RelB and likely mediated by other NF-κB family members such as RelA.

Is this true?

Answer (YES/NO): NO